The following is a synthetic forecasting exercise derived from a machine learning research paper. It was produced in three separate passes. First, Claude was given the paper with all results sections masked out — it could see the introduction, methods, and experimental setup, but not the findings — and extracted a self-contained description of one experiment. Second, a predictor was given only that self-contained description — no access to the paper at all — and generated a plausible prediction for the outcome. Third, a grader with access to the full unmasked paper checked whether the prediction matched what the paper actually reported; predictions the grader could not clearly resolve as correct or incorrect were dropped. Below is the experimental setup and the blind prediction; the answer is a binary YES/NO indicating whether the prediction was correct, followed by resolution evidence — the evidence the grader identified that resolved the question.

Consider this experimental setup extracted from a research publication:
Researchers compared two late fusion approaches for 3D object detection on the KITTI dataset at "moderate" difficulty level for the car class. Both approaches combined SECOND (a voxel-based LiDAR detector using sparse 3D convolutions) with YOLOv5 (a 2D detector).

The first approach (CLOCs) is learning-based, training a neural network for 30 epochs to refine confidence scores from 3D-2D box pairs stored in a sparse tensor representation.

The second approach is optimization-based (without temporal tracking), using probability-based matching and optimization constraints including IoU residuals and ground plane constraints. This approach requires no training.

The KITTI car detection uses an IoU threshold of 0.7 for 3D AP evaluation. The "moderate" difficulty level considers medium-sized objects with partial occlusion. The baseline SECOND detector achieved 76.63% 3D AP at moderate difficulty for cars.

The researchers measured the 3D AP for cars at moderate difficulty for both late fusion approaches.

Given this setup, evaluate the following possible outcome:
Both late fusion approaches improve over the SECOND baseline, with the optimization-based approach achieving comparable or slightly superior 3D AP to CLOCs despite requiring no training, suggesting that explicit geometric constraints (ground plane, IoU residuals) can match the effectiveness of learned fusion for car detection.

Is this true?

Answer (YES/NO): YES